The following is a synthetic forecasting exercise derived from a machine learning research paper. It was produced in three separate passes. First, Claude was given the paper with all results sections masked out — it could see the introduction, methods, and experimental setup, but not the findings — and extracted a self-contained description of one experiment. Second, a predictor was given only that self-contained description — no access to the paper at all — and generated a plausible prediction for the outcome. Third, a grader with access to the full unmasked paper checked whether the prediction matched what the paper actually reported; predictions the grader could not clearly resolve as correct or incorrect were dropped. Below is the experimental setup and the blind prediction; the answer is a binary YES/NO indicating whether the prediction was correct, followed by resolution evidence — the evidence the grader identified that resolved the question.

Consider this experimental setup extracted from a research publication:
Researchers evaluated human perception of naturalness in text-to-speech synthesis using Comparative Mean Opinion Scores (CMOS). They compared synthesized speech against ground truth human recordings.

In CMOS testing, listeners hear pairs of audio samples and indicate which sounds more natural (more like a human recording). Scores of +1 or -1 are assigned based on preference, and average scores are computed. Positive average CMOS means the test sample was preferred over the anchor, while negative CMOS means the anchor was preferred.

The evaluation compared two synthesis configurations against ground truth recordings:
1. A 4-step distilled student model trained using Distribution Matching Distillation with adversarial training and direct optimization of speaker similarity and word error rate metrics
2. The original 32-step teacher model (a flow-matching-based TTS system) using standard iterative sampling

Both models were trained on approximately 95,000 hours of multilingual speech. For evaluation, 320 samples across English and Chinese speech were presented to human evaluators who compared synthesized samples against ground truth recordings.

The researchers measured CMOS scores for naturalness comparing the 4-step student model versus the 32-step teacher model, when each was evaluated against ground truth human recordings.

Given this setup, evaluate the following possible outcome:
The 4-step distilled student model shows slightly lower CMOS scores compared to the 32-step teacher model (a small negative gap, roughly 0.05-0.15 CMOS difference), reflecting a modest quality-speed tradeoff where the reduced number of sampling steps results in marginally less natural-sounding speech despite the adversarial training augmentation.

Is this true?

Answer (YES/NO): NO